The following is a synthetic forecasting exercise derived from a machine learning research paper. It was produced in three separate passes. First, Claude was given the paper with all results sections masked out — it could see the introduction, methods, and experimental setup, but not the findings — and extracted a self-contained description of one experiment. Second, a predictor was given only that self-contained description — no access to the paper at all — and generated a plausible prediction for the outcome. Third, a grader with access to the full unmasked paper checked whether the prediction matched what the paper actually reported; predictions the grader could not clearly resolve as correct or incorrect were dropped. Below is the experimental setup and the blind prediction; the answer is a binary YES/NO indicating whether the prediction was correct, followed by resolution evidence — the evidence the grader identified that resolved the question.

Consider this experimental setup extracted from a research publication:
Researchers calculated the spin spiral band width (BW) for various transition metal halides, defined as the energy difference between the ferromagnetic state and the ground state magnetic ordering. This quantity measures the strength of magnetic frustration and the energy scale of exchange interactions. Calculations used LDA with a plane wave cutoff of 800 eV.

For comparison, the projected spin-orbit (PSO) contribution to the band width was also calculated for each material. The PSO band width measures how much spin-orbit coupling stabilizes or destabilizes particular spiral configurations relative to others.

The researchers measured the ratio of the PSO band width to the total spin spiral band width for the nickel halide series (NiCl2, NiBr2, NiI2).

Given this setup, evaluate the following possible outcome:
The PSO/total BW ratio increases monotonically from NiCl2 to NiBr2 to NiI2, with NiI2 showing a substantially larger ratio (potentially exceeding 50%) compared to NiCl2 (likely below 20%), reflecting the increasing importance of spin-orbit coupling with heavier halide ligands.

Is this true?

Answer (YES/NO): NO